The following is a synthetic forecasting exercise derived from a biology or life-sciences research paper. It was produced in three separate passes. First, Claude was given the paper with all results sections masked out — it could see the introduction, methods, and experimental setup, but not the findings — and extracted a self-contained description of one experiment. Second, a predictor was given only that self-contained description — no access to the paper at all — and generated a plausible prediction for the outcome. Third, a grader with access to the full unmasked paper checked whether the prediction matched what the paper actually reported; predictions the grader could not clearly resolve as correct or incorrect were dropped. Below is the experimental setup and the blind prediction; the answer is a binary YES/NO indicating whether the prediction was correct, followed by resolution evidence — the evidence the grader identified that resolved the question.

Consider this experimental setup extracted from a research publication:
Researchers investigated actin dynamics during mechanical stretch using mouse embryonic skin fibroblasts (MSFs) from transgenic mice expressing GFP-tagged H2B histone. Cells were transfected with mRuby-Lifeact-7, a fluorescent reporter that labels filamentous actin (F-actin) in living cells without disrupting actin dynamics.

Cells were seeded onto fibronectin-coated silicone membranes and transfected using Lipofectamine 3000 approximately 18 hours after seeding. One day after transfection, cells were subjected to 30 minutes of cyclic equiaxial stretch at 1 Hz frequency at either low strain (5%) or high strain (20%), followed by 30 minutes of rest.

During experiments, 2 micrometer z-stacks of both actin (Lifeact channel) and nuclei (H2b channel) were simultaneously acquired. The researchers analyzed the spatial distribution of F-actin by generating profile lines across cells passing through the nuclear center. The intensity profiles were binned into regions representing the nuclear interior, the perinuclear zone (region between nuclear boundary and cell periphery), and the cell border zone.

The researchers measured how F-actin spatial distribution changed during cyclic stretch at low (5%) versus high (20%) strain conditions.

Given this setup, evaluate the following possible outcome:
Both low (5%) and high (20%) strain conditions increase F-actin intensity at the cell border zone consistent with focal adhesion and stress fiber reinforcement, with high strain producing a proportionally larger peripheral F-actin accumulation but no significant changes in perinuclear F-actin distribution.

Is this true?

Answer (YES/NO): NO